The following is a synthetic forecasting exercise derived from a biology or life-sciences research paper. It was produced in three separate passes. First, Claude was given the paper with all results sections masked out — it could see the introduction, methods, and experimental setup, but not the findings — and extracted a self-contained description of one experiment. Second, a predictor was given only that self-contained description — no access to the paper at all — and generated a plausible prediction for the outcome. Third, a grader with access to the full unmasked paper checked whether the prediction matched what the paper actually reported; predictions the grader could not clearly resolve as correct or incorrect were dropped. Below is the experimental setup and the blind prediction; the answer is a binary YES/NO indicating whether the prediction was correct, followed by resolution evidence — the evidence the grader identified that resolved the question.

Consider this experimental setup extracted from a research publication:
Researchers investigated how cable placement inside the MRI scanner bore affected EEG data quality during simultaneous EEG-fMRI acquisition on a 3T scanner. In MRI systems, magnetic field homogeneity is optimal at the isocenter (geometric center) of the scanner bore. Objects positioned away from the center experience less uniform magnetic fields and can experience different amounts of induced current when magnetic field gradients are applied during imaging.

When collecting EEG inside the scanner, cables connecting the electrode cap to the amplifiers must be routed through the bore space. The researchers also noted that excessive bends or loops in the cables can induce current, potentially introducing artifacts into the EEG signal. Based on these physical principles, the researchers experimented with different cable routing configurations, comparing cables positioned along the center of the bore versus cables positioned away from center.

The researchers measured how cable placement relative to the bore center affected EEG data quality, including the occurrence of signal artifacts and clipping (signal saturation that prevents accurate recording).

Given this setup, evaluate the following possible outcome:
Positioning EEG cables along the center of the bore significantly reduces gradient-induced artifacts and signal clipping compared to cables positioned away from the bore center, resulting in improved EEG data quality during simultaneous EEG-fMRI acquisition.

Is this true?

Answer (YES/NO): YES